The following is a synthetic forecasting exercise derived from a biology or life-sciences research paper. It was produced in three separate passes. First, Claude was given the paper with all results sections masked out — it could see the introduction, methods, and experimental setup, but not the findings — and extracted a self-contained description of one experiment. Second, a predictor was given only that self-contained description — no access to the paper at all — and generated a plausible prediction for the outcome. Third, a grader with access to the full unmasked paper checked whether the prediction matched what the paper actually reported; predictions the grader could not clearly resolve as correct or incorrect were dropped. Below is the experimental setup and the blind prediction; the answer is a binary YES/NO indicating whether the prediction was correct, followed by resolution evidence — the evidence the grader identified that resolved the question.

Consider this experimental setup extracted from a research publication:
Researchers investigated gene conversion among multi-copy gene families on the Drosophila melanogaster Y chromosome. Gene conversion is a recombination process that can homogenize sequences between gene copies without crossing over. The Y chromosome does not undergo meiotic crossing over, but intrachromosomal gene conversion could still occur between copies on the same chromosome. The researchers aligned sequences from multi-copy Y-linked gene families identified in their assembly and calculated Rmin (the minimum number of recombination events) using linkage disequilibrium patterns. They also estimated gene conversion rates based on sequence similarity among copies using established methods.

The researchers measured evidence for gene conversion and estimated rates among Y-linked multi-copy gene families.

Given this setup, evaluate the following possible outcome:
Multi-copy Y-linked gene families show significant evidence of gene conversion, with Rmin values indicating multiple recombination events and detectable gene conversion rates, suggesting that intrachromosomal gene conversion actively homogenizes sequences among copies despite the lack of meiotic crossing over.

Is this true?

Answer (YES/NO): YES